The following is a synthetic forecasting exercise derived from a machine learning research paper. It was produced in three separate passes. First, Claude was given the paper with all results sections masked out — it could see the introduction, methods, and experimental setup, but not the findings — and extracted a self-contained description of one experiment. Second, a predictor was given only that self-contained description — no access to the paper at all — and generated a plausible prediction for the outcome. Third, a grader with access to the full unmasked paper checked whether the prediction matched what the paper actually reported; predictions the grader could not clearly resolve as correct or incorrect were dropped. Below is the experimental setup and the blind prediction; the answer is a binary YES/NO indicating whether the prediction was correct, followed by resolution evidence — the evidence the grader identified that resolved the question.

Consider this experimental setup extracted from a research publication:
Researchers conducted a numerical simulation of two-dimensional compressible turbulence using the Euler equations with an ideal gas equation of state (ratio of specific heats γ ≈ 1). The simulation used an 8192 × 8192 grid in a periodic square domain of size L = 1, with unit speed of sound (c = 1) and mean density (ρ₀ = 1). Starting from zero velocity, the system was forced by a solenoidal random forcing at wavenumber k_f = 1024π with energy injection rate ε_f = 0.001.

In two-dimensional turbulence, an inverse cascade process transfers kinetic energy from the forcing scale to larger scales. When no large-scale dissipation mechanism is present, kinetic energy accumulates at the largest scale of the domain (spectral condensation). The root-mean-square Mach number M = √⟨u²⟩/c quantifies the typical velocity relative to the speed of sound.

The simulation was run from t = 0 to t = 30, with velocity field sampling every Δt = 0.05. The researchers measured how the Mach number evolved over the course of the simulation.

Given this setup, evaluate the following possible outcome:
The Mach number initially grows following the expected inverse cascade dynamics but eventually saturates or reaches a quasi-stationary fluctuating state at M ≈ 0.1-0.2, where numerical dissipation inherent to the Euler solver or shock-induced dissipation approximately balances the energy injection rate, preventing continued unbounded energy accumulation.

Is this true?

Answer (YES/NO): NO